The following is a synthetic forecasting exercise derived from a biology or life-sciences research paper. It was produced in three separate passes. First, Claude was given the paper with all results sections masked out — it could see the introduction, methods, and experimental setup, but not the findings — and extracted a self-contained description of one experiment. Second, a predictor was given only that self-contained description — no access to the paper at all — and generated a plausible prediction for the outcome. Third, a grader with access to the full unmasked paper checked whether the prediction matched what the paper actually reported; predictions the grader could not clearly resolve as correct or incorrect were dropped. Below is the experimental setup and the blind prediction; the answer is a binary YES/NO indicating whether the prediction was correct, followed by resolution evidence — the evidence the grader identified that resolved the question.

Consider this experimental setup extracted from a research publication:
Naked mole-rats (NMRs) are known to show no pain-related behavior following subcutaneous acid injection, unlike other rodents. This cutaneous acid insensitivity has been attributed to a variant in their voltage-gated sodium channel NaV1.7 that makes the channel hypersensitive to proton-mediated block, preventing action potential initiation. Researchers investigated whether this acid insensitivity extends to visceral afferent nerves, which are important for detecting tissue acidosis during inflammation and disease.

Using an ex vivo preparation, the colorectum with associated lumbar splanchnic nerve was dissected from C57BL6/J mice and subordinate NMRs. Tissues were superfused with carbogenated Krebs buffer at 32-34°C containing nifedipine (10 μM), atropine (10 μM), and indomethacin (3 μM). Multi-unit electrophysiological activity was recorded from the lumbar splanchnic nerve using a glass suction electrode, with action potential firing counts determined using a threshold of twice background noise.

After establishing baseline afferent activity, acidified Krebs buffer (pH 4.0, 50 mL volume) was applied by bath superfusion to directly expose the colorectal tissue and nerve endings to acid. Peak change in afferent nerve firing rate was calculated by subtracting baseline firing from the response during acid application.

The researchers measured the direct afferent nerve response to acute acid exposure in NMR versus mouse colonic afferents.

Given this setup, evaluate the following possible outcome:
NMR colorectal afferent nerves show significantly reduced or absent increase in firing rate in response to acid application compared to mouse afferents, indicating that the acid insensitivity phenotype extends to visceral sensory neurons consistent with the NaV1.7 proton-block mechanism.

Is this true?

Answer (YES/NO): YES